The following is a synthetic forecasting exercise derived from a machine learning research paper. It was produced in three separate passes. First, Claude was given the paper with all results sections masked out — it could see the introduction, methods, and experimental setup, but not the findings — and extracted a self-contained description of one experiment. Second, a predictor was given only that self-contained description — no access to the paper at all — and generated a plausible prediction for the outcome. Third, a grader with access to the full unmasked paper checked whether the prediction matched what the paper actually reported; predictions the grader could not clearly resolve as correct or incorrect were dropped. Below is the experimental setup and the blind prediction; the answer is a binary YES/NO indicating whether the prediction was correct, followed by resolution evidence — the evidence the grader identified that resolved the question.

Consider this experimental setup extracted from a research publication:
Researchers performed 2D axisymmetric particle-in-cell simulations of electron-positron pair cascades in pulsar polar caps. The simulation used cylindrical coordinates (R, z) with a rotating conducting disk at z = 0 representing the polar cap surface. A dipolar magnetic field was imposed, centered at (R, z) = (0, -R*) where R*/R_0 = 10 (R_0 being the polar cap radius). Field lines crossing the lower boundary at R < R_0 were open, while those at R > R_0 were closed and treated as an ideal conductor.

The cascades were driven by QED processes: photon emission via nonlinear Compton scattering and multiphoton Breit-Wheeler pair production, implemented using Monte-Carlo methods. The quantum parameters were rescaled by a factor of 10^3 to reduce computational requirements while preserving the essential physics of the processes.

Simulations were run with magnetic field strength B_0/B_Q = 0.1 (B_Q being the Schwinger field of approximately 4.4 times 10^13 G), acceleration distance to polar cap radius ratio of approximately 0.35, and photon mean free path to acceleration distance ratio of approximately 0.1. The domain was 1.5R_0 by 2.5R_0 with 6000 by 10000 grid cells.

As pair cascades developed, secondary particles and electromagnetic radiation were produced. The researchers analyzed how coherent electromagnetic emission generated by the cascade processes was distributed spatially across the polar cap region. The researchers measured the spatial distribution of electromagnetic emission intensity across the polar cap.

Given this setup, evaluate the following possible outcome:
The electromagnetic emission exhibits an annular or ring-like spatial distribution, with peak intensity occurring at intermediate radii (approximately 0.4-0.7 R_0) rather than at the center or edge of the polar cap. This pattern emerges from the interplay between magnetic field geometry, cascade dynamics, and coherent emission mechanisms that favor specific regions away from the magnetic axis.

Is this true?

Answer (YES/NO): NO